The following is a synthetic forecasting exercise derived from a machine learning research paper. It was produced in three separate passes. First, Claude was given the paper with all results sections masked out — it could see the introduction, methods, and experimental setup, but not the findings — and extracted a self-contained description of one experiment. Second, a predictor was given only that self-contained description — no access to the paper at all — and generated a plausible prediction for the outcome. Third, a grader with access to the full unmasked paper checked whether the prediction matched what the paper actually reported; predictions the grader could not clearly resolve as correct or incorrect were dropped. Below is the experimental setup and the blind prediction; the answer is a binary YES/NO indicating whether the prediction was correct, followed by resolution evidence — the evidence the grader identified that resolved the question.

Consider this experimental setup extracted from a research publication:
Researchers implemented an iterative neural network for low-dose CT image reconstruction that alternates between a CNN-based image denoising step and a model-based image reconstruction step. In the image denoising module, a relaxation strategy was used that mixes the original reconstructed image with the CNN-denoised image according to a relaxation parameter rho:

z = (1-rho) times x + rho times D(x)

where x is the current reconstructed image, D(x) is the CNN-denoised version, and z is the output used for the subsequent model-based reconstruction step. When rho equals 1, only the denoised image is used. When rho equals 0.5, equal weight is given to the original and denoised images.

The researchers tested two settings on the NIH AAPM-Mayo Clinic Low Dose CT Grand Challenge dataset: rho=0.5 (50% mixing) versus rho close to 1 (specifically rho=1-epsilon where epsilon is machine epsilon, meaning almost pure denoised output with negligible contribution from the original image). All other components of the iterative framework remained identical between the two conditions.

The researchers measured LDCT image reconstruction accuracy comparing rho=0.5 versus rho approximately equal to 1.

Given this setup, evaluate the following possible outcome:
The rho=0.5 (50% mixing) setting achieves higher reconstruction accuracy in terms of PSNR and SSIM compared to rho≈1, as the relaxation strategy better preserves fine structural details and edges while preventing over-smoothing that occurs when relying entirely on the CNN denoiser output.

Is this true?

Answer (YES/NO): YES